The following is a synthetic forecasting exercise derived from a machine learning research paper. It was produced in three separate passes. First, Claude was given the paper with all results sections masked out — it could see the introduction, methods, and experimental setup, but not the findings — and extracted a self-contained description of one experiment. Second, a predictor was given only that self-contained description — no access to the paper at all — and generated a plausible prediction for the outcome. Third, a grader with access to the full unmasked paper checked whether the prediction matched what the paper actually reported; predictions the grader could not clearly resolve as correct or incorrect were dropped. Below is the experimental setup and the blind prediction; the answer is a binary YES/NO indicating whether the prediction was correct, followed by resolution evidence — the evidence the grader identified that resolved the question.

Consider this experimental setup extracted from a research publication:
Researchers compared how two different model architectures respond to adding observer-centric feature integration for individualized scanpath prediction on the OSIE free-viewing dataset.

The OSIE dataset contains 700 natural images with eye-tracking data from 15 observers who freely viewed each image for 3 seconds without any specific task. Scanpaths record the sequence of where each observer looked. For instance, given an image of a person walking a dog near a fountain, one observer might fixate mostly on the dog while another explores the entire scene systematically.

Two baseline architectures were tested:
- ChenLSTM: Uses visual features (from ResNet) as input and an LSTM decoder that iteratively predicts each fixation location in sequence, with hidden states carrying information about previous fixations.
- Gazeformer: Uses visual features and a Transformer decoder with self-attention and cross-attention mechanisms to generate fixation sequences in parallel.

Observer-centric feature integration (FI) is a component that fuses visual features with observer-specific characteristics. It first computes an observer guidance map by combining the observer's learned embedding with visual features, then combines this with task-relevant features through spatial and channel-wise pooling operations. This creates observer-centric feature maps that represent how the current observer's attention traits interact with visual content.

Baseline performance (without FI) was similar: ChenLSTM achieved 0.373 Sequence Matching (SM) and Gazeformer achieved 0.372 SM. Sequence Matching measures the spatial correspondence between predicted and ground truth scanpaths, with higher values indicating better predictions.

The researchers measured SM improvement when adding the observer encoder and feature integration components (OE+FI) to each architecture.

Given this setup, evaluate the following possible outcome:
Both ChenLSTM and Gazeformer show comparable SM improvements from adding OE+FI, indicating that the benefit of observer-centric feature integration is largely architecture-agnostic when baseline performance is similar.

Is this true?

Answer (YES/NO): NO